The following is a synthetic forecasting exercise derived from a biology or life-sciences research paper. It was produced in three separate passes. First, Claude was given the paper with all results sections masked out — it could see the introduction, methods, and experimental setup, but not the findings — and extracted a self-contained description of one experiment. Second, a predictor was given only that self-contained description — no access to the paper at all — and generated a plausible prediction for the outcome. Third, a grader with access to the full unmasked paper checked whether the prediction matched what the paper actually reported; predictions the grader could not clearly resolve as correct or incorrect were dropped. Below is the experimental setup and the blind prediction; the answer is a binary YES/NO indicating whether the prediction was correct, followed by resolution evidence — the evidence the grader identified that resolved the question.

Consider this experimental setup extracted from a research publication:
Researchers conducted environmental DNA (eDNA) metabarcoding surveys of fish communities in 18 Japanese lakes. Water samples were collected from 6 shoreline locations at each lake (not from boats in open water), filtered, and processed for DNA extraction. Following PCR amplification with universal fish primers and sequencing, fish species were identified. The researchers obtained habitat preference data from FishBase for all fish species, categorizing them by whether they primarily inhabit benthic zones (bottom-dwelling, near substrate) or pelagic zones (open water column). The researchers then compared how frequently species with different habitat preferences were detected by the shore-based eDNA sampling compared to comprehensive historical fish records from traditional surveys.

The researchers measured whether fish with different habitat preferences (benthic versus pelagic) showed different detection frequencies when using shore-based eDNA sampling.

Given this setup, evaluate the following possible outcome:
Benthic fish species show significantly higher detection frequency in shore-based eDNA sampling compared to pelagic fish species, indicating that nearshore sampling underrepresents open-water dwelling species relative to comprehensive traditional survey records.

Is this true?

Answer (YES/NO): NO